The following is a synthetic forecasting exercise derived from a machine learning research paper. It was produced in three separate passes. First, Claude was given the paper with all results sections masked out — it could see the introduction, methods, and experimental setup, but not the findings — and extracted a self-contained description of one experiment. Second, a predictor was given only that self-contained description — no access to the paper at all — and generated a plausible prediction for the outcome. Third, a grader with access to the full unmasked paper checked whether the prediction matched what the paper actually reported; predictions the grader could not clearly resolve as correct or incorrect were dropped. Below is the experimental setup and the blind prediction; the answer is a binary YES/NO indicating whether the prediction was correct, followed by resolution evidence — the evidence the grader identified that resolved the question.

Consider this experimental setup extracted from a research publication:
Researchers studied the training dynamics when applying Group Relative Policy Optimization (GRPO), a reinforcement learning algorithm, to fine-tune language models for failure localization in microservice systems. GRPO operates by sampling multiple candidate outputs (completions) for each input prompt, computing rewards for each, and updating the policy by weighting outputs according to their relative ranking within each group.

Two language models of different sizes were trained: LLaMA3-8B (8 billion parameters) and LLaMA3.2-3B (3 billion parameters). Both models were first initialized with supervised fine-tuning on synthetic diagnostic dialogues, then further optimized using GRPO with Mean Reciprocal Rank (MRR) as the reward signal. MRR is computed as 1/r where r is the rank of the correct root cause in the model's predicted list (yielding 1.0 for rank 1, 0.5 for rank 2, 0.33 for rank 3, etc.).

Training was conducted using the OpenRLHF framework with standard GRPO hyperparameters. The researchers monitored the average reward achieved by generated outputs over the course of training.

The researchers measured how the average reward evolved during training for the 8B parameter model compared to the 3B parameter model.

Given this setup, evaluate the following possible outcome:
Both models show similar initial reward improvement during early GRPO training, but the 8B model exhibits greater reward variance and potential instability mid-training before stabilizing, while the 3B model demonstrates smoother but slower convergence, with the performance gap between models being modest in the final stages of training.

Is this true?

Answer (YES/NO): NO